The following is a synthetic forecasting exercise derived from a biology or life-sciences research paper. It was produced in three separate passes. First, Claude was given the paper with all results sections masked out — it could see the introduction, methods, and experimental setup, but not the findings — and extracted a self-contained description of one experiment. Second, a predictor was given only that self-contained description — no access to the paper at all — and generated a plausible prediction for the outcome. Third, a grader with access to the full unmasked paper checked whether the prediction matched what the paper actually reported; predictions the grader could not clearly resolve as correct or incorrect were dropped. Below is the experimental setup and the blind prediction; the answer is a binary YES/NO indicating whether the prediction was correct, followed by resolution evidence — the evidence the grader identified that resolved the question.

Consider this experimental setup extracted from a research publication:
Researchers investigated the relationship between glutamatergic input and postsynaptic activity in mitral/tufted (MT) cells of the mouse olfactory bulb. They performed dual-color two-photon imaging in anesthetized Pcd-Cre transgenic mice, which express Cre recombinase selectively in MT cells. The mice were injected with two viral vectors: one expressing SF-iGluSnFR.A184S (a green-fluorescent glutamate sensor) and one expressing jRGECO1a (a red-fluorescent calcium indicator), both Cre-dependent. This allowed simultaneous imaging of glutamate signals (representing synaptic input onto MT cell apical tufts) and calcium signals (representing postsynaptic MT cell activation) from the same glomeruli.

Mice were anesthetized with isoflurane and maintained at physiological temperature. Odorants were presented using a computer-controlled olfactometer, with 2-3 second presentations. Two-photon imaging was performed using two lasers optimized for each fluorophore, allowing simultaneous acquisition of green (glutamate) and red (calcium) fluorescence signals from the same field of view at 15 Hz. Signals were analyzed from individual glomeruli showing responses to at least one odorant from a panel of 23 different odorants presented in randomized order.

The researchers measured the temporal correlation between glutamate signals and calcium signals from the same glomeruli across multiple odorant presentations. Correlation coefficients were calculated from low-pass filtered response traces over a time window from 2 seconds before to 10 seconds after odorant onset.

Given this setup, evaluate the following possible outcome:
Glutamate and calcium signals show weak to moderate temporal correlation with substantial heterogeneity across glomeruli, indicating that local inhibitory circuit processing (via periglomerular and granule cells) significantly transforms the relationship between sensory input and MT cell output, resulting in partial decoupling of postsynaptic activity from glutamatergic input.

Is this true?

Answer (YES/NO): NO